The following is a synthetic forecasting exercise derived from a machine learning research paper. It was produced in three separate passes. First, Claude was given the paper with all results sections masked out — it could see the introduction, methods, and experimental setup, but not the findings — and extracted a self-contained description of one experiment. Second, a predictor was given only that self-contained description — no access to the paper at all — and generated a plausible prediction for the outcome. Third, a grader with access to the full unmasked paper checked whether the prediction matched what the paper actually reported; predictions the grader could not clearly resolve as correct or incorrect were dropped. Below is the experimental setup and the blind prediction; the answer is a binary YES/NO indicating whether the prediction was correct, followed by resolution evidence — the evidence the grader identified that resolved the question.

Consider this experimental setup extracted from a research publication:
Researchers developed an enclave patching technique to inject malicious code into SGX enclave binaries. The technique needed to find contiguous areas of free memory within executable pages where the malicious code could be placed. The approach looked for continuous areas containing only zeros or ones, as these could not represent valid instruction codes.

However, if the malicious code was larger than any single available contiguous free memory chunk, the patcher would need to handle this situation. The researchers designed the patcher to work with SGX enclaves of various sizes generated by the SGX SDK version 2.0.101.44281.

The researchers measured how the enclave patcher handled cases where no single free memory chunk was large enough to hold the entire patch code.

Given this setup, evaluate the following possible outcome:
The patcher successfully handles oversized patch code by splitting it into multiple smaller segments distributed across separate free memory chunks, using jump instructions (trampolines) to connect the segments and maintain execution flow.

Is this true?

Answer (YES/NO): YES